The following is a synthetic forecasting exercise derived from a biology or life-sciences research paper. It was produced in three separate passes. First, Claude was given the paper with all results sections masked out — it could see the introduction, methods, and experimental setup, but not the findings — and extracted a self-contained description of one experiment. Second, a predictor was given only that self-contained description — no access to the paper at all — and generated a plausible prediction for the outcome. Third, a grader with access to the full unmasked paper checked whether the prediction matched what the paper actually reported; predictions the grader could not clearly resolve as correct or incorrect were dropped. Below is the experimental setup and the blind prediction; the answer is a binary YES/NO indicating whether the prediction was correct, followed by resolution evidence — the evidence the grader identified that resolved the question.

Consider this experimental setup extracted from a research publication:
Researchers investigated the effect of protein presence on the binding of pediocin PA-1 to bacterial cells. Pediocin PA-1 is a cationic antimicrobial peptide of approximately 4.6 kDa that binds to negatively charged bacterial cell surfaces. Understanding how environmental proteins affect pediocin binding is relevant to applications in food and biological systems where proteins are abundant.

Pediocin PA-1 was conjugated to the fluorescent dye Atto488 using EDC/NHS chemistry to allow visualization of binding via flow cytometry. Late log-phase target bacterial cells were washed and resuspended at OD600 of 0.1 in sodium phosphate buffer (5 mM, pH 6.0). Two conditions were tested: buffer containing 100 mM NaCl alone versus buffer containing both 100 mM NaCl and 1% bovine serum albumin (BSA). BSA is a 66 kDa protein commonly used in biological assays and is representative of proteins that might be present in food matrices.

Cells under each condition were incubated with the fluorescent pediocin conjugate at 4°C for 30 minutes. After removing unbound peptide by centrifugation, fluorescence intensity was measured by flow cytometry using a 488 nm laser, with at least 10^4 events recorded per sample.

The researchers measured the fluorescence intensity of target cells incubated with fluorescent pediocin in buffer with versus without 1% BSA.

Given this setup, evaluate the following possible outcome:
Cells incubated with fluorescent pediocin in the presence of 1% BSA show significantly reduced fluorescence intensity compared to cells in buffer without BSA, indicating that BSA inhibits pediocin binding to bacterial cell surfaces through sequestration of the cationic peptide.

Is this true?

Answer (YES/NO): NO